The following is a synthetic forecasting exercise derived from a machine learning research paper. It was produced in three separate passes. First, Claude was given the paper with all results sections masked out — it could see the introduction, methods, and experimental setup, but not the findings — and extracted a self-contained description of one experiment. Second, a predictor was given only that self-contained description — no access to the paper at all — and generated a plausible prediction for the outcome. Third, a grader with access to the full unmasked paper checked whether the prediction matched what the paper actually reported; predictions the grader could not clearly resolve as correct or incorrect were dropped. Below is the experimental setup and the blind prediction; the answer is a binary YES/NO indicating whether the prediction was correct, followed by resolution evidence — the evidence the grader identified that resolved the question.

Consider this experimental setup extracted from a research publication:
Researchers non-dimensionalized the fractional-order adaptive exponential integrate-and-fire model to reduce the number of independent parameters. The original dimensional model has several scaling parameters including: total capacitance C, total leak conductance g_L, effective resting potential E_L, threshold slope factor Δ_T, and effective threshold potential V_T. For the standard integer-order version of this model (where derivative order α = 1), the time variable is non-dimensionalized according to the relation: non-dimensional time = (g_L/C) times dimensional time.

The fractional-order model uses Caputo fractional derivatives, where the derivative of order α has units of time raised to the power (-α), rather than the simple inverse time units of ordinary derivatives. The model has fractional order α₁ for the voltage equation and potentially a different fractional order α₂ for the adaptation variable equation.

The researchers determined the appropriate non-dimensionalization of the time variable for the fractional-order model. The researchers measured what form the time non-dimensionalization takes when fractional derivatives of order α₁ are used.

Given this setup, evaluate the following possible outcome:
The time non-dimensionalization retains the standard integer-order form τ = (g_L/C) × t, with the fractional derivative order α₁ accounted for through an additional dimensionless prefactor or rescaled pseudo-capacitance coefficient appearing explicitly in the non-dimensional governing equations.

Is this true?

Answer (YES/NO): NO